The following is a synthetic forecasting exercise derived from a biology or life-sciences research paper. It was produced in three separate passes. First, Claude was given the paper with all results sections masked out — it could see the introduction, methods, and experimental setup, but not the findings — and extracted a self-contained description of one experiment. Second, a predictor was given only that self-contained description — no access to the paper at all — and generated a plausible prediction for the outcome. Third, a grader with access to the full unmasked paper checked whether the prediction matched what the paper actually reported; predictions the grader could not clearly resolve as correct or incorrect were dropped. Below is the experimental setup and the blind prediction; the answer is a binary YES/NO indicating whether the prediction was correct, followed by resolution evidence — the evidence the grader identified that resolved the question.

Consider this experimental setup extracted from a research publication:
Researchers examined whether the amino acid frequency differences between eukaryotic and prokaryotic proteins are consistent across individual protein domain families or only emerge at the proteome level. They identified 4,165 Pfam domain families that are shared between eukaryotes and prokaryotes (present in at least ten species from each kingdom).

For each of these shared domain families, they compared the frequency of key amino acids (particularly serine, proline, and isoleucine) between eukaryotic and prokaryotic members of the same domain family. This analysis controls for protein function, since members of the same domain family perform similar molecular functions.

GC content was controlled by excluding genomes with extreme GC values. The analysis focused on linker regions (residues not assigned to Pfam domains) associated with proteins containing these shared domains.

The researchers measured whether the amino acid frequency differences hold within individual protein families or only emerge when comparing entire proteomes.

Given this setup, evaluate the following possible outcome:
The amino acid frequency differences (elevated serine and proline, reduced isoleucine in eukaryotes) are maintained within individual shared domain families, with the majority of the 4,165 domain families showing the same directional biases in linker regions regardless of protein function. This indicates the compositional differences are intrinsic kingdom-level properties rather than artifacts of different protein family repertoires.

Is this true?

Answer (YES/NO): YES